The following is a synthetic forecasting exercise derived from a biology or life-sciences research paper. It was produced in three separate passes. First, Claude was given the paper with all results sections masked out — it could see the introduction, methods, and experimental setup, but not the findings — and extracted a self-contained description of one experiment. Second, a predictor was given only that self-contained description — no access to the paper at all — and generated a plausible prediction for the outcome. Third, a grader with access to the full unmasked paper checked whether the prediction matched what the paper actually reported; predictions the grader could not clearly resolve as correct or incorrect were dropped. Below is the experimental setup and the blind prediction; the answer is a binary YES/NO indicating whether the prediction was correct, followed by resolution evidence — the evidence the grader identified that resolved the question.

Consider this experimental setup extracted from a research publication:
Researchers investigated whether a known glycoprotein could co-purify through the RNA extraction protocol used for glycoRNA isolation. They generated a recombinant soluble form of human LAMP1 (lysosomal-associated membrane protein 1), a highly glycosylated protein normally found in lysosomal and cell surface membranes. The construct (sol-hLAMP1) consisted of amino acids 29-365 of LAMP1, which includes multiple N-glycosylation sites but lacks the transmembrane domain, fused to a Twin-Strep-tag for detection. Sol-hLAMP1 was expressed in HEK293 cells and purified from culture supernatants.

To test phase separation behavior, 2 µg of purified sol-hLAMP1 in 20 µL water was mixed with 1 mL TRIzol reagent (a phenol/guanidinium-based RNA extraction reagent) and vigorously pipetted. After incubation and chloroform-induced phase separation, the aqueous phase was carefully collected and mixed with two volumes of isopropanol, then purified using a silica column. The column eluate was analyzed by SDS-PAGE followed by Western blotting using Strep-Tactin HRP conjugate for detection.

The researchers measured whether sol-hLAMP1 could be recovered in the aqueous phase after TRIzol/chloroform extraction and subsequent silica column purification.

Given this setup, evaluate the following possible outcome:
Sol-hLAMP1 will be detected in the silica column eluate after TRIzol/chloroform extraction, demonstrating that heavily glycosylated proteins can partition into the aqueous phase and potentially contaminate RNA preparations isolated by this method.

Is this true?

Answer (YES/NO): YES